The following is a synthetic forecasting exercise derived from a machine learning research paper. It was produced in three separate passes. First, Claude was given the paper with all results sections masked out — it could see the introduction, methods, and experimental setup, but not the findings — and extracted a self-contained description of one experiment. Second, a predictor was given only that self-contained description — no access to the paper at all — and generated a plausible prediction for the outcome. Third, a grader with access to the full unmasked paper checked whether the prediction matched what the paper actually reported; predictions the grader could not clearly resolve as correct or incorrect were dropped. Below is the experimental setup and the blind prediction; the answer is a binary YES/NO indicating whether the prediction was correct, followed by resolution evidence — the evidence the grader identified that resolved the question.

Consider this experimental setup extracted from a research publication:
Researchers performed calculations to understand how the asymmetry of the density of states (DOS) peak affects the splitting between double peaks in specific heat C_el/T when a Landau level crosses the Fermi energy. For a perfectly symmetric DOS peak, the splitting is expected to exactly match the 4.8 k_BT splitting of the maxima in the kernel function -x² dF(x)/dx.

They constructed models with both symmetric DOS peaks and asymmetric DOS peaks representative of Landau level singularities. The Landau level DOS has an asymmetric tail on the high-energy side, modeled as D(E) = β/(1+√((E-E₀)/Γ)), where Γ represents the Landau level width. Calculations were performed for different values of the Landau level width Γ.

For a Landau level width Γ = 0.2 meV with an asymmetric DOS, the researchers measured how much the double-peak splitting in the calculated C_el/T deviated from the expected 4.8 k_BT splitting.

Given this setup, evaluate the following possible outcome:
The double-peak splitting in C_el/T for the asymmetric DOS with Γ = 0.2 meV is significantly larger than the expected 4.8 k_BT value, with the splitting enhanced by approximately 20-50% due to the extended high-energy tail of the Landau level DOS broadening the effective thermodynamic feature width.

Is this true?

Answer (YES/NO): NO